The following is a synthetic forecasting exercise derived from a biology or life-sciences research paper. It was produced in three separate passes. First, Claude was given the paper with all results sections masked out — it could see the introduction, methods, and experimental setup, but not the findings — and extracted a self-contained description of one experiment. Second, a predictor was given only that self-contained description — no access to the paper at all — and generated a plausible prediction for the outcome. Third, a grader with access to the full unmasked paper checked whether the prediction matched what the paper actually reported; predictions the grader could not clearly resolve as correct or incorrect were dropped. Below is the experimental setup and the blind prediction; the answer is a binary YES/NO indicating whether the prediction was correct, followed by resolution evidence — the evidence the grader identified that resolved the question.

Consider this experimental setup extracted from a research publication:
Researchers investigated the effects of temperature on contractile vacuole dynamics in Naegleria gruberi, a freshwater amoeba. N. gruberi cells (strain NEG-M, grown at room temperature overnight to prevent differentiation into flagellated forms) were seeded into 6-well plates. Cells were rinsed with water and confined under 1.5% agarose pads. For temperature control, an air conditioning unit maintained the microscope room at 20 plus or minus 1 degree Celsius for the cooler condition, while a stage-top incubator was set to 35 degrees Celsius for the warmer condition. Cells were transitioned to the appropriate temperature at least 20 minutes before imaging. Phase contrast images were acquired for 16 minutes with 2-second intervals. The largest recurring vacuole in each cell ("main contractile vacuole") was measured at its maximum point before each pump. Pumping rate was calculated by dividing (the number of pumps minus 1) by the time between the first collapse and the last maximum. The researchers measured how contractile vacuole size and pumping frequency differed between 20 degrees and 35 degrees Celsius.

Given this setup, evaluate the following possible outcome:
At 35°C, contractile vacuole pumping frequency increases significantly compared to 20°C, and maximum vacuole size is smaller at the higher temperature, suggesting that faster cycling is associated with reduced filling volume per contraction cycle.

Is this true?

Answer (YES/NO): NO